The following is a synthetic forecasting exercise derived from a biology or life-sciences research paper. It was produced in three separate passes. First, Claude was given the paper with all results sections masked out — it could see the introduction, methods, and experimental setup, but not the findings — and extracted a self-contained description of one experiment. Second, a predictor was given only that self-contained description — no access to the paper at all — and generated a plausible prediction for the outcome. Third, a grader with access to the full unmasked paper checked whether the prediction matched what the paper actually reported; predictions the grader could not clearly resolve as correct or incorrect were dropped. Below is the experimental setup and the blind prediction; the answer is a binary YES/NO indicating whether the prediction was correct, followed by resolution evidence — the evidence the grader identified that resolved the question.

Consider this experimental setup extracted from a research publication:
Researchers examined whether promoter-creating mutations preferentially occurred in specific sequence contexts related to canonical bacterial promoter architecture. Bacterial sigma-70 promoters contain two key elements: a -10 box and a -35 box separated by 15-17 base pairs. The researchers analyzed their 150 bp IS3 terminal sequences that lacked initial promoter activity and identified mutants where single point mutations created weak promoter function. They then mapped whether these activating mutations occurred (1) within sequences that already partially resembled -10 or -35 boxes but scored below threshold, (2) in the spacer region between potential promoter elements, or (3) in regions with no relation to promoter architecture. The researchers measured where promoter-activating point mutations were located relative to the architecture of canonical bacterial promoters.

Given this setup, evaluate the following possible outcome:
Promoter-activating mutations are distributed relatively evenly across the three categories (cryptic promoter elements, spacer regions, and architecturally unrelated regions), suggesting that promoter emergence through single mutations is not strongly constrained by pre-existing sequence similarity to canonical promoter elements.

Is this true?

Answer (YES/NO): NO